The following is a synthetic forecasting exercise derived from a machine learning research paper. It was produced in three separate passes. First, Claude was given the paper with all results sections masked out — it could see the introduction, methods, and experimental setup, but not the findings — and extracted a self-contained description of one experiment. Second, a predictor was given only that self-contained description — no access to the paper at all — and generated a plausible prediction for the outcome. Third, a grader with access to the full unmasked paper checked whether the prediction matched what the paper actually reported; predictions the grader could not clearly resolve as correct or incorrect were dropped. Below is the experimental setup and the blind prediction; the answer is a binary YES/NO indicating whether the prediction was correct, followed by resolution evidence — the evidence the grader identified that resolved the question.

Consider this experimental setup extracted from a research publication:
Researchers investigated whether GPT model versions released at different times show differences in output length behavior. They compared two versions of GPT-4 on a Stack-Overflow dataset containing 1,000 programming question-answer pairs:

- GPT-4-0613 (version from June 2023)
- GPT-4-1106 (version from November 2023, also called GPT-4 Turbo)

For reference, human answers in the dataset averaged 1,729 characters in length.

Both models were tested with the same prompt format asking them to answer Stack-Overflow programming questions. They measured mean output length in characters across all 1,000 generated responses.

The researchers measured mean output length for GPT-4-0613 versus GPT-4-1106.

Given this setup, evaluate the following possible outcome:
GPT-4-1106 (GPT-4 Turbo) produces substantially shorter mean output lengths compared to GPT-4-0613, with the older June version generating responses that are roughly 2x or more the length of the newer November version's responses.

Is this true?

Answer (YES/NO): NO